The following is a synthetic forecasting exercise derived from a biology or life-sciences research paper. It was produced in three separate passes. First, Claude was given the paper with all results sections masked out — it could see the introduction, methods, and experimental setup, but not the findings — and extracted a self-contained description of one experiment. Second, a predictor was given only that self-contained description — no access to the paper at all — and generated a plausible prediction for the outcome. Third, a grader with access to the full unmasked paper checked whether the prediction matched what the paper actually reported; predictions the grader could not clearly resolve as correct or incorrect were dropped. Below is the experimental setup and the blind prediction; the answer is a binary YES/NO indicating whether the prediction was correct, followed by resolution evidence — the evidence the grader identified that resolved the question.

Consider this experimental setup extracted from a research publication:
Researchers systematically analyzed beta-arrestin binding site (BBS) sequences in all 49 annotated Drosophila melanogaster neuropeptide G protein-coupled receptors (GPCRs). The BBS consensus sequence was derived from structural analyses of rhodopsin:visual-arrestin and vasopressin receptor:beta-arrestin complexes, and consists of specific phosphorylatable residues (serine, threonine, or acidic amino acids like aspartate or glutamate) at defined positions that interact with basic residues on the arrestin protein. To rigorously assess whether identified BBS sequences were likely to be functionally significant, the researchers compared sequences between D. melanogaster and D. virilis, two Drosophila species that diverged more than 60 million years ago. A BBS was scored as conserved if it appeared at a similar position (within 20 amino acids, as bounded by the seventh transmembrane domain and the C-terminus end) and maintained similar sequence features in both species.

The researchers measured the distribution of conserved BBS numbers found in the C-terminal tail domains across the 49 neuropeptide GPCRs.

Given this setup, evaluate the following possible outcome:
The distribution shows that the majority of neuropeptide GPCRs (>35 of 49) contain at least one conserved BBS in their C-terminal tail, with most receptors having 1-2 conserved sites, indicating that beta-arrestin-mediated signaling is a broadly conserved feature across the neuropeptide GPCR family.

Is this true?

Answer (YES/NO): YES